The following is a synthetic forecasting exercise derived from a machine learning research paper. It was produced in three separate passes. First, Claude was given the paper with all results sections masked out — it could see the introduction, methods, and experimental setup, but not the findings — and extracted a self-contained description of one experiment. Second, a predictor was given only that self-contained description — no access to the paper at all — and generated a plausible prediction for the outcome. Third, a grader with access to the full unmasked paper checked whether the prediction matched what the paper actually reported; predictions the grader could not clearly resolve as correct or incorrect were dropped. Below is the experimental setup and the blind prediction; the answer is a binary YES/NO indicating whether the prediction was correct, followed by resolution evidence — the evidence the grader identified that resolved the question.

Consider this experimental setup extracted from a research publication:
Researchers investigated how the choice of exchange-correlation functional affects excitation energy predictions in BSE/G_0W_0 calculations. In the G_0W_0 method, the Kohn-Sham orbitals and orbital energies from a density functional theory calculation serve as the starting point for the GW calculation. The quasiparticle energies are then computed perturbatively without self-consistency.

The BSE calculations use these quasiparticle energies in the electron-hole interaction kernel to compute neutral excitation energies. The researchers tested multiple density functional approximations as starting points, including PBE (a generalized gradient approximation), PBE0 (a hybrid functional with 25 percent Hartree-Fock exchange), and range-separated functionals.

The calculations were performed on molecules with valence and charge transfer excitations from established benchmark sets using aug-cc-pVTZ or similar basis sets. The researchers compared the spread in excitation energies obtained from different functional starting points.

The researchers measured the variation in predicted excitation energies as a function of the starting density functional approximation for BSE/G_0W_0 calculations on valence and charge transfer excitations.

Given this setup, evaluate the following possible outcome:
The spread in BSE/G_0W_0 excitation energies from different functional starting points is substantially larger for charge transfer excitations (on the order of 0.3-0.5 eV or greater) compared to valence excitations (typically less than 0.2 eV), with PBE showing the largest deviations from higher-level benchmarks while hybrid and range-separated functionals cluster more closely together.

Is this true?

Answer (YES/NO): NO